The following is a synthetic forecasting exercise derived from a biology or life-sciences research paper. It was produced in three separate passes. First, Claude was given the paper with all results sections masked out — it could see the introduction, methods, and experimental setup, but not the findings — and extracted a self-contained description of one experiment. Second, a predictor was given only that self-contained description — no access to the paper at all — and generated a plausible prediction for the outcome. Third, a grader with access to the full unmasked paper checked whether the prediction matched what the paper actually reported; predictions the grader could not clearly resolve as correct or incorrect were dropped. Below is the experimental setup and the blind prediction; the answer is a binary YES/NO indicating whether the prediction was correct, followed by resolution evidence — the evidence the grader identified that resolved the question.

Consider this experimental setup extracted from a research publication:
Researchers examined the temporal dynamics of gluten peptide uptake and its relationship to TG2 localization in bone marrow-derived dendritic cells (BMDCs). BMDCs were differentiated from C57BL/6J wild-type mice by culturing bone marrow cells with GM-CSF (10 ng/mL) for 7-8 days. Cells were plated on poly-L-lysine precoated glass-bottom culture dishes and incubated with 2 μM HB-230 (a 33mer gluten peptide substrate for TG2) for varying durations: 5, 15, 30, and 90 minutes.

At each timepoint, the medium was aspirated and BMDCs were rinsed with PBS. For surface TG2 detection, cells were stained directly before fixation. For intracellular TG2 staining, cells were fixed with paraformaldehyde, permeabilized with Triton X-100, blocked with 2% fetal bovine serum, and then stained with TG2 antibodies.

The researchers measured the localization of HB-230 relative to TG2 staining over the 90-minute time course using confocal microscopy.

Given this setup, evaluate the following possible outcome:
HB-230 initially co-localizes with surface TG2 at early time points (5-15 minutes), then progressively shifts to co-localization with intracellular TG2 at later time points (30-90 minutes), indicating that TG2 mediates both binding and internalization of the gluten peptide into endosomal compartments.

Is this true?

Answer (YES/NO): NO